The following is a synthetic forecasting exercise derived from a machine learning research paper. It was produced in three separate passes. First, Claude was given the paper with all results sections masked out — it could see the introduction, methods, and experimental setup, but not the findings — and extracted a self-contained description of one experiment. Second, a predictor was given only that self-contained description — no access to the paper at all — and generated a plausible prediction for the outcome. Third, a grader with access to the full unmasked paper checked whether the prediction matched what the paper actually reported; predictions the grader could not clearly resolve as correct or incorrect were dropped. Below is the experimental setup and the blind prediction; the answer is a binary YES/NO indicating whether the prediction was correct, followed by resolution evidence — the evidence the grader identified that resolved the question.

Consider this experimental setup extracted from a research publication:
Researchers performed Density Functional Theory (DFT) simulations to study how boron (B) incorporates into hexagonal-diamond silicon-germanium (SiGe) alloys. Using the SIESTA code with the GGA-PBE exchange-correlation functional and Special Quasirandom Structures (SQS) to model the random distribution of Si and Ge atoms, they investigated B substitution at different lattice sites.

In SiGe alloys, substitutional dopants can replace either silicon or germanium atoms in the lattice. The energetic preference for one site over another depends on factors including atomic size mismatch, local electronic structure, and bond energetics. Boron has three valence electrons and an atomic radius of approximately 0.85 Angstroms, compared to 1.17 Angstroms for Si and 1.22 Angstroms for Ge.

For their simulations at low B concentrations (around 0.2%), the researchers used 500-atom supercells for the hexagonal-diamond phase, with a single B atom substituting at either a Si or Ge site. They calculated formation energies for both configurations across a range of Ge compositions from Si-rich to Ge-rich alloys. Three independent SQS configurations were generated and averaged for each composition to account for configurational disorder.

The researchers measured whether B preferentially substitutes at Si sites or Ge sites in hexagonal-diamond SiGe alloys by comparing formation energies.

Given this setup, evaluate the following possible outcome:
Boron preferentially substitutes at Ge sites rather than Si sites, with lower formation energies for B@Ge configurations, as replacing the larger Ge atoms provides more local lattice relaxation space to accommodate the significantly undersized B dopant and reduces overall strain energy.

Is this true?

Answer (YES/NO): NO